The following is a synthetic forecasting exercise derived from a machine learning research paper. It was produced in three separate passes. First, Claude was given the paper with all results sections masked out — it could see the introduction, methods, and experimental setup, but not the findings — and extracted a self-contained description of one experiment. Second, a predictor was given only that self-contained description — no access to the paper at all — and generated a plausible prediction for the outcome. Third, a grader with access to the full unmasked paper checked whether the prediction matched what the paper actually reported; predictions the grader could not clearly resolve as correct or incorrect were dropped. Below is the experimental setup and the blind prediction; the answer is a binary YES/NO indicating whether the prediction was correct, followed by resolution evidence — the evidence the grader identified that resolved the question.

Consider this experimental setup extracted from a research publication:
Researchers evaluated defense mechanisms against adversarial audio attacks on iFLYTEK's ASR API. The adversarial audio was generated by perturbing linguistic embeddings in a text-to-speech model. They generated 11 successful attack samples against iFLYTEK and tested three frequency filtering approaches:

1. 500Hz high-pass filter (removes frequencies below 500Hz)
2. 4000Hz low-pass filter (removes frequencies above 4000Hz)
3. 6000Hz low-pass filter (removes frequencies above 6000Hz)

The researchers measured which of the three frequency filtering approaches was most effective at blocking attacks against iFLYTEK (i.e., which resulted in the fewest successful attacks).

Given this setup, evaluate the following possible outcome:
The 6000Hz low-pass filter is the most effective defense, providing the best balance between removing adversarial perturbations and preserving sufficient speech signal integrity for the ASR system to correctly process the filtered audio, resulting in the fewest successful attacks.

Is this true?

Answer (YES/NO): NO